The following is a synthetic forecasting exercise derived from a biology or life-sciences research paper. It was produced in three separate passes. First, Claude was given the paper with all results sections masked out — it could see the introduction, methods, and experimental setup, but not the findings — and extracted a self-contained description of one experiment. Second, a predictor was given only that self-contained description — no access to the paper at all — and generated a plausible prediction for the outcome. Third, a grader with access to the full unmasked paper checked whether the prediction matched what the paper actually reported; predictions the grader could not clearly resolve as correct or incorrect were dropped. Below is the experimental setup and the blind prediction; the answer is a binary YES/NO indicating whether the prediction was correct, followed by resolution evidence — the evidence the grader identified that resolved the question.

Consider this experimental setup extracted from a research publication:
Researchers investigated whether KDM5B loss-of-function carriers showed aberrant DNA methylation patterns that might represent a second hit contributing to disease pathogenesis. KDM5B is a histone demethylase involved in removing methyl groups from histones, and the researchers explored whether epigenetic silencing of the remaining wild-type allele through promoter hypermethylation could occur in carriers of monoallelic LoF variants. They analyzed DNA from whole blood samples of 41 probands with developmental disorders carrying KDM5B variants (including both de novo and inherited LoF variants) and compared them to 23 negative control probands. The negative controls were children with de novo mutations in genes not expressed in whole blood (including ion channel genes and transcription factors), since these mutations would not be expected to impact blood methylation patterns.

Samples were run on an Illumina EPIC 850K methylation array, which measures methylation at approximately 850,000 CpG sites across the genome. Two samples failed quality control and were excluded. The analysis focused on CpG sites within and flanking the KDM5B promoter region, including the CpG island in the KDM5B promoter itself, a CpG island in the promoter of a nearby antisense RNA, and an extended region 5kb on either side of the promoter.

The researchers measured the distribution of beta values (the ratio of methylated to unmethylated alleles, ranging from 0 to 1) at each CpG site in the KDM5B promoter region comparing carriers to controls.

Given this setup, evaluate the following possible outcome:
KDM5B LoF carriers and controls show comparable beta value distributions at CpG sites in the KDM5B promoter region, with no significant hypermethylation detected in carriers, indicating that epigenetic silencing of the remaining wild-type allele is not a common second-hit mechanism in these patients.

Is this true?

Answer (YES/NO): YES